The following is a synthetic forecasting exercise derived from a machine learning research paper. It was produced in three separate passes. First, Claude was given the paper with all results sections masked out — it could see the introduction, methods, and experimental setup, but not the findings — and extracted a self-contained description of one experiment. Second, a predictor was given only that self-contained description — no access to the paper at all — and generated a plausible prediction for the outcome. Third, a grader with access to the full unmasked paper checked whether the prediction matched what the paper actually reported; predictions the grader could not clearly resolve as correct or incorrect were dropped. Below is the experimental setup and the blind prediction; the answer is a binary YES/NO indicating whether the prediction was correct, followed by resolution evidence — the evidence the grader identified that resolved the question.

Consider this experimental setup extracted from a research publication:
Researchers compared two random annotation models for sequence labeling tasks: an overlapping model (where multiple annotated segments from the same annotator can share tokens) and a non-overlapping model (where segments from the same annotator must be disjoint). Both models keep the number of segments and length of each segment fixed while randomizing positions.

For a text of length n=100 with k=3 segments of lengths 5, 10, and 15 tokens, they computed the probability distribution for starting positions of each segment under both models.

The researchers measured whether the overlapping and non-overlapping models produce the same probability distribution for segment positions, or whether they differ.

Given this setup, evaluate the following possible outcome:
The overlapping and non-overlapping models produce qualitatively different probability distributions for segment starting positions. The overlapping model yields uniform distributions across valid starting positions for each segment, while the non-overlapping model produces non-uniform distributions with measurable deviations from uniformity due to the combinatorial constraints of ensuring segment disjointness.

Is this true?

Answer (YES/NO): YES